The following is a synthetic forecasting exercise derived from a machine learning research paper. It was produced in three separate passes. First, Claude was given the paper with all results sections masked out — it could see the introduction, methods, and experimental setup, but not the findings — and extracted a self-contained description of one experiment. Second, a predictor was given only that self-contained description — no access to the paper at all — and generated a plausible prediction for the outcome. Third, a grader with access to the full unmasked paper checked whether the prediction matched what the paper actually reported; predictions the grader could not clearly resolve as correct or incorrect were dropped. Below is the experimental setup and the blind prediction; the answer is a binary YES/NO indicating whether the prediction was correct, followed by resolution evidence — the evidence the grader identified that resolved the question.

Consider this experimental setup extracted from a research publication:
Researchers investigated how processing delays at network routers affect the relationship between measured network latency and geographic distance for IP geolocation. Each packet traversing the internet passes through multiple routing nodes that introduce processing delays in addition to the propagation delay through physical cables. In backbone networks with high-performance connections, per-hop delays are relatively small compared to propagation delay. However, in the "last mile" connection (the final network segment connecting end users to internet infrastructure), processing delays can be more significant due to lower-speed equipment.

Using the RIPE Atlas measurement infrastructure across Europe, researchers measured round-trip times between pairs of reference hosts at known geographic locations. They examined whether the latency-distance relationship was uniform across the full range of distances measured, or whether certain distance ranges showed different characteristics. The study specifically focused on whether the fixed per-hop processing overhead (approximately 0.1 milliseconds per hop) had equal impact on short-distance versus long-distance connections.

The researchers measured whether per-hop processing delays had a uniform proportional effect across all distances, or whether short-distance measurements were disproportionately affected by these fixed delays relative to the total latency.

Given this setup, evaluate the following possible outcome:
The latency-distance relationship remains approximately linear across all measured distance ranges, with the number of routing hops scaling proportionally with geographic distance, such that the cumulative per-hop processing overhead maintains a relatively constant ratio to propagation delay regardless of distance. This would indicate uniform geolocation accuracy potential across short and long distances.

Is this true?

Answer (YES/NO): NO